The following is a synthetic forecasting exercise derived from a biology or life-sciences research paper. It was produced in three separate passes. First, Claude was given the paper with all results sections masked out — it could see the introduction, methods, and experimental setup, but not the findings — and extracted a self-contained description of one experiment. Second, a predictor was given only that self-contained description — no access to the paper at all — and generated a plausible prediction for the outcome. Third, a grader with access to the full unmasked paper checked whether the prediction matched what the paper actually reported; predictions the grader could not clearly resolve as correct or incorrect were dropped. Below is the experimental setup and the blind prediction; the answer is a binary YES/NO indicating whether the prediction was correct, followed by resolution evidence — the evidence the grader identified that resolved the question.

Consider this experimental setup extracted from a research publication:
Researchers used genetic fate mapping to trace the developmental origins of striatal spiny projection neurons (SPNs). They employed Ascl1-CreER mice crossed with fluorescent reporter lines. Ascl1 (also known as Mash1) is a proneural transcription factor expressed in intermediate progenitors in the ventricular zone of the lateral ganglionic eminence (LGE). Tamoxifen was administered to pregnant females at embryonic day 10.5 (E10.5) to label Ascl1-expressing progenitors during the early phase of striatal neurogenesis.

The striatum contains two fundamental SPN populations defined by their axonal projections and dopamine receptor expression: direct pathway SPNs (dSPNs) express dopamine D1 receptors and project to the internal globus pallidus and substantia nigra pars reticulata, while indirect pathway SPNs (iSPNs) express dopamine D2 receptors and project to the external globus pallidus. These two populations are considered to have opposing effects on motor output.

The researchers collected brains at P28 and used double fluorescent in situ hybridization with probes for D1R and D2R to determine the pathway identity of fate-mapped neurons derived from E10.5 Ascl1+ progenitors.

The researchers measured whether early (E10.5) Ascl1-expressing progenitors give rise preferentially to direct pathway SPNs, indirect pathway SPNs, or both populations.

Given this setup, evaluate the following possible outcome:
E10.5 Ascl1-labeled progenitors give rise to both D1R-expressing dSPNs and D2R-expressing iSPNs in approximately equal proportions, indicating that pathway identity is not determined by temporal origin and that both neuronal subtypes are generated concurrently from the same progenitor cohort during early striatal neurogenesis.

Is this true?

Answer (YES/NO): YES